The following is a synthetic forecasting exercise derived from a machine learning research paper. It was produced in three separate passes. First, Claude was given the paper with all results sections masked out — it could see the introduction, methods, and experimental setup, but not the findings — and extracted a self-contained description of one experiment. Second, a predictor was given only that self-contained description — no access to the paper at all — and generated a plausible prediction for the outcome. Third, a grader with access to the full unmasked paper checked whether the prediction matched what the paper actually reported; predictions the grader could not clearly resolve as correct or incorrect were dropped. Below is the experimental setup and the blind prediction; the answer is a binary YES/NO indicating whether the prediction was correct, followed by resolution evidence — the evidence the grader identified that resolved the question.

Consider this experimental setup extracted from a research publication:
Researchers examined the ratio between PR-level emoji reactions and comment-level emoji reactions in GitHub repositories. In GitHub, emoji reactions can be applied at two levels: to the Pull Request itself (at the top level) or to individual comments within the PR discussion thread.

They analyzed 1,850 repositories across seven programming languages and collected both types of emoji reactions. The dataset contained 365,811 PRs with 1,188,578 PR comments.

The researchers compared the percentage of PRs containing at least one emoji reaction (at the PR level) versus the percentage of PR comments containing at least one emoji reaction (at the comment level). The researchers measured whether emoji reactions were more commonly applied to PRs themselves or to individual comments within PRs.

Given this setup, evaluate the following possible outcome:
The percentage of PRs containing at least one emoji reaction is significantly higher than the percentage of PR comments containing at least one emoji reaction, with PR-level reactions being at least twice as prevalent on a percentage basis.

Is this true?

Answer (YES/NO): NO